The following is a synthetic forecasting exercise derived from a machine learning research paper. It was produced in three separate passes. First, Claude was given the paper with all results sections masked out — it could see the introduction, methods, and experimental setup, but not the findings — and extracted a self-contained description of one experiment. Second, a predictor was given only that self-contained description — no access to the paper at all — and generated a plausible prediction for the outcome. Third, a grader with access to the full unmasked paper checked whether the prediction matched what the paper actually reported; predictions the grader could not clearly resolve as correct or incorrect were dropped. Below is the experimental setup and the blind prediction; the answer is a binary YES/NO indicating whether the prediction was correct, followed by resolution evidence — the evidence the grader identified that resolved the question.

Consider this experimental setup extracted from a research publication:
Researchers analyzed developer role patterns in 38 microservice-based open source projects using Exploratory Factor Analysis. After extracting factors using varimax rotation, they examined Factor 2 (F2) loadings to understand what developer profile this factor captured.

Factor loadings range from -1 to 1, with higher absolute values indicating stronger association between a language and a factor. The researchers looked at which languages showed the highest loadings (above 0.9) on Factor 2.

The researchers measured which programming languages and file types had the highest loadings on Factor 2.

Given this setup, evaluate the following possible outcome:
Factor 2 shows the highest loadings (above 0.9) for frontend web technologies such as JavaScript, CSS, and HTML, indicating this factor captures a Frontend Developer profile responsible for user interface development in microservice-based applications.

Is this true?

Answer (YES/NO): NO